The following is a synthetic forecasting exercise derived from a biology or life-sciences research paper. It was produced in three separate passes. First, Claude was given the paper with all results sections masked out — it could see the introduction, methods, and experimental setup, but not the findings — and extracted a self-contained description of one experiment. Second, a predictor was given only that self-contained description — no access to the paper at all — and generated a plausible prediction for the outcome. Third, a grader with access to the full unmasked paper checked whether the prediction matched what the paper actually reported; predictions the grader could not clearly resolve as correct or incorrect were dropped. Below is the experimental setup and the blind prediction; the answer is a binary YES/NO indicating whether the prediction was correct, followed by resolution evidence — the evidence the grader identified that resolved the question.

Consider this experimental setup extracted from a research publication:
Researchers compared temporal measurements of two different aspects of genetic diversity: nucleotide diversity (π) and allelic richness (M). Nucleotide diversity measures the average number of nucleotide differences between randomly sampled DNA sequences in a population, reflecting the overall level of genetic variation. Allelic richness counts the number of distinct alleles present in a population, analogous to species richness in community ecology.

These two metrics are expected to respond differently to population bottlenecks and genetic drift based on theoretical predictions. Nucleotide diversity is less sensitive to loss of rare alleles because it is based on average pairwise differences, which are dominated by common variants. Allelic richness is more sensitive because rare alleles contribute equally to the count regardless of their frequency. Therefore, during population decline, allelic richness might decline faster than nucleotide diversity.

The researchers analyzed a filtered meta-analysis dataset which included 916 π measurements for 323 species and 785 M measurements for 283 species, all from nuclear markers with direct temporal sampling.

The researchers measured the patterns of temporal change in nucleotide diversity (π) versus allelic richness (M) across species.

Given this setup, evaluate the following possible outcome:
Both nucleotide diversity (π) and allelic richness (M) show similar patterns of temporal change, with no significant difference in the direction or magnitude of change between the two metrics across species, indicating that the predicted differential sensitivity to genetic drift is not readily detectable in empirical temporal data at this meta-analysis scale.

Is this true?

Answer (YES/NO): YES